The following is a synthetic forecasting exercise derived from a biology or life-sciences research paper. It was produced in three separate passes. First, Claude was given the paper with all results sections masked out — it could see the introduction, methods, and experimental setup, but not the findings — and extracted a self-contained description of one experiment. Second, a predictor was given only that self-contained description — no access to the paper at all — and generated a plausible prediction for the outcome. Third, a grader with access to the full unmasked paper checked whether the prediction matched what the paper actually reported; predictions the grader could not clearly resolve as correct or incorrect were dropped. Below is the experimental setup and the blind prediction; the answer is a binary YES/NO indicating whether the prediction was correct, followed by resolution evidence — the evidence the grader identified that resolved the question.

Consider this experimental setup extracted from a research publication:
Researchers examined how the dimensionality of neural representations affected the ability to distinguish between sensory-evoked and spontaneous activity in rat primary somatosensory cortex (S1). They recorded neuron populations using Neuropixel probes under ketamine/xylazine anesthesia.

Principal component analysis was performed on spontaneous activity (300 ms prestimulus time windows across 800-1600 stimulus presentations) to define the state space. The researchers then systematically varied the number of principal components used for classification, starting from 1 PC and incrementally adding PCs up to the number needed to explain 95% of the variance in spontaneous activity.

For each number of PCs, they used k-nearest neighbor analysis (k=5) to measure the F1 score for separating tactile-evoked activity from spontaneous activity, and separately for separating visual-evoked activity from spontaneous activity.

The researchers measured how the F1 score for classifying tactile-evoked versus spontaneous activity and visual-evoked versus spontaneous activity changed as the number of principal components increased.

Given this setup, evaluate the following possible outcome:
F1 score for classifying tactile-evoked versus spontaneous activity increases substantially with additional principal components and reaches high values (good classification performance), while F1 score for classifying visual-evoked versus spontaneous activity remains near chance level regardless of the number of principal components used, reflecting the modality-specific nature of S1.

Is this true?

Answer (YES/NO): NO